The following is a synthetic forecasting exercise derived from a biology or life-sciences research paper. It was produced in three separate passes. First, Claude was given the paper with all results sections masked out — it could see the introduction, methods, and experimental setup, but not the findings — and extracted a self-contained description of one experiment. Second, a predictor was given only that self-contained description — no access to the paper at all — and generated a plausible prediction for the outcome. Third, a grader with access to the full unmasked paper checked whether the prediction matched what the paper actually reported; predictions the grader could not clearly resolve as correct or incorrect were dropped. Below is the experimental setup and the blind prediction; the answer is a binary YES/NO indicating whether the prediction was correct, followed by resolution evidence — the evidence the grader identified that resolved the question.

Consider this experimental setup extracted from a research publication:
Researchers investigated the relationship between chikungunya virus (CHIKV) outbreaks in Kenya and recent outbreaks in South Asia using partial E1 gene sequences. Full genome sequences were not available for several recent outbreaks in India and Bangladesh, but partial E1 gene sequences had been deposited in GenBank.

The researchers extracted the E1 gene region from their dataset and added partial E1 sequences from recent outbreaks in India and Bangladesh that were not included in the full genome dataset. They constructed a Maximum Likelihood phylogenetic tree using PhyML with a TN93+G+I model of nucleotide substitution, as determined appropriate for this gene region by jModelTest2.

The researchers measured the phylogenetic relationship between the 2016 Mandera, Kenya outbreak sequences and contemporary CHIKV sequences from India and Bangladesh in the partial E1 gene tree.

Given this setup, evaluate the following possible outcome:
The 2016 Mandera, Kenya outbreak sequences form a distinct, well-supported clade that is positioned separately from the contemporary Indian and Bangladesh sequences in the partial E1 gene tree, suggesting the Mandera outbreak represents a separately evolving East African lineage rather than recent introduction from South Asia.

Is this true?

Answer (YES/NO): NO